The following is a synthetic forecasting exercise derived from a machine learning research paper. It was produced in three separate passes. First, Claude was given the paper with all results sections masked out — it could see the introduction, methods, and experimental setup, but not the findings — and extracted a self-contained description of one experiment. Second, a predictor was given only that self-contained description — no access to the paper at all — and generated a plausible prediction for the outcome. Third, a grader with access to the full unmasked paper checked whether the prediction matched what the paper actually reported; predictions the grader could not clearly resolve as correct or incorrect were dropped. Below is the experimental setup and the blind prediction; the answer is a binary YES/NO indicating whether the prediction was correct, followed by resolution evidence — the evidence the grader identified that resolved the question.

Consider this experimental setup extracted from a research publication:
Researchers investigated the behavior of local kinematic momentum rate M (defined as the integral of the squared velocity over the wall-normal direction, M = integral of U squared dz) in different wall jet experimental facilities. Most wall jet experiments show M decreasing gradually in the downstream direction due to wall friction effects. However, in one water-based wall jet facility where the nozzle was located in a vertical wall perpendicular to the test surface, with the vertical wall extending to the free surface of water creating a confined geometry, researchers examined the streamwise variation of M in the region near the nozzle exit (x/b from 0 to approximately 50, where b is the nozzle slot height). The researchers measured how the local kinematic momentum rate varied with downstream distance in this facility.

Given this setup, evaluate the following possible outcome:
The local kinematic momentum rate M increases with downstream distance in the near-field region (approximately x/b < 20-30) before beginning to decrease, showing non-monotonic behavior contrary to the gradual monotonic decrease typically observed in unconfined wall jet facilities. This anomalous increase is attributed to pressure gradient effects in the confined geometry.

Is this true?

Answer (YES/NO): NO